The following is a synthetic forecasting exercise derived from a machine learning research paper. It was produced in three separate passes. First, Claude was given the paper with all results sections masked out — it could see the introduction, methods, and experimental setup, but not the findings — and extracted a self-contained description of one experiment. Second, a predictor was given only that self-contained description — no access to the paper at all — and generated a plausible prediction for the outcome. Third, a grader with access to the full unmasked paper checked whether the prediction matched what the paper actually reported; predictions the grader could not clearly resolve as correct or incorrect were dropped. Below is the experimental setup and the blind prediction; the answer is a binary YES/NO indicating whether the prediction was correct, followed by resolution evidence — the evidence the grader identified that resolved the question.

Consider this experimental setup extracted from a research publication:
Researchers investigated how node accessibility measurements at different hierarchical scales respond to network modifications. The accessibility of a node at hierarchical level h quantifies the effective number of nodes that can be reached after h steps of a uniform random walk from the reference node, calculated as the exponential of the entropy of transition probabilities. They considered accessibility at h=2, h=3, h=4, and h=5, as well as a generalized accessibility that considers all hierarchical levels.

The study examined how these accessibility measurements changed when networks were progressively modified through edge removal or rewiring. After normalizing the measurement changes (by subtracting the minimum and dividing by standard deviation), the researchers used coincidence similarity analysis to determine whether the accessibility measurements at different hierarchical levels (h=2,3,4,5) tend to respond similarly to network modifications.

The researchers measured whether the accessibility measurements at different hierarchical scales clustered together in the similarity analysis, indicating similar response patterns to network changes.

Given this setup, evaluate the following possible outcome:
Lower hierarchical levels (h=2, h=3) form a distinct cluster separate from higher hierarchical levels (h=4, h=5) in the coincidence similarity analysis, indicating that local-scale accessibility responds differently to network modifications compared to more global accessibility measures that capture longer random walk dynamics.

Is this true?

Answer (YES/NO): NO